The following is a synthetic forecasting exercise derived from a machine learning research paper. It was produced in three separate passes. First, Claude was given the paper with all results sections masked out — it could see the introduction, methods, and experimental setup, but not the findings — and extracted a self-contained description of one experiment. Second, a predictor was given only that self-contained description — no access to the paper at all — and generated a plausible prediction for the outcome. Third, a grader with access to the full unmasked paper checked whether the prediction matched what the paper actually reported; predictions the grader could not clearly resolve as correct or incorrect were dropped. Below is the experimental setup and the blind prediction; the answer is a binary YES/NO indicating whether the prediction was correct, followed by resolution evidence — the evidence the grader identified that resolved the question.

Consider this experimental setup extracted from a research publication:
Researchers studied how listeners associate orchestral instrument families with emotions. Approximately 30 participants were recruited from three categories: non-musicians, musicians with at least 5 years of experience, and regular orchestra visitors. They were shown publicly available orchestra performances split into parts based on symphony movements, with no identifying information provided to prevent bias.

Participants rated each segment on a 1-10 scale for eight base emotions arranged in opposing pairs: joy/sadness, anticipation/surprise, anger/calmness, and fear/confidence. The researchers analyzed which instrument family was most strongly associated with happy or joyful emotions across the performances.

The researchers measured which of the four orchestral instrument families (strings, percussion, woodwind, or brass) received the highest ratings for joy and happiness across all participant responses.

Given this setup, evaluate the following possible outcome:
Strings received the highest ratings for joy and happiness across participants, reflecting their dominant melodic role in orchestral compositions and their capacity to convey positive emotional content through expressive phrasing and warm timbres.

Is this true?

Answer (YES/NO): NO